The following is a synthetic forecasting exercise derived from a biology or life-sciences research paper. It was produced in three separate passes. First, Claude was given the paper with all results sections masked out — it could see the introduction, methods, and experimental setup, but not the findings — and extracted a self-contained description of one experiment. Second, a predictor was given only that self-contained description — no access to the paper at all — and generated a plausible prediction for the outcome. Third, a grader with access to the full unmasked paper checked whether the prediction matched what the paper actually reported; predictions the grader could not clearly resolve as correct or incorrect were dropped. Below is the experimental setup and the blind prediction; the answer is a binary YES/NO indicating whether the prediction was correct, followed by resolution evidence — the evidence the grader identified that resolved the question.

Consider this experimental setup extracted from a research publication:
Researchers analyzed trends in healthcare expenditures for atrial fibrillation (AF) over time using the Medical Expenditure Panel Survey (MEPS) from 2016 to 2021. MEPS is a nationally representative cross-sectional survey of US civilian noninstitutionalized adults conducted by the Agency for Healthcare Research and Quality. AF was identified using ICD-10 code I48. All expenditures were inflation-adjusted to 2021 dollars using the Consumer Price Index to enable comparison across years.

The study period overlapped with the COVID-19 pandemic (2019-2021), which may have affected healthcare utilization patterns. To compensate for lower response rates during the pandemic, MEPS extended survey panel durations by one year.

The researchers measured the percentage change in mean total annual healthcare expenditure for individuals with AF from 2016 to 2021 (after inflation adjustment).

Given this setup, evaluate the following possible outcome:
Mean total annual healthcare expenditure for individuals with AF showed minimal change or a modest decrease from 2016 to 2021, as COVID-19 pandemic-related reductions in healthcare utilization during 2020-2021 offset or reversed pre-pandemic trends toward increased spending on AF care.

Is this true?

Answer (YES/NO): NO